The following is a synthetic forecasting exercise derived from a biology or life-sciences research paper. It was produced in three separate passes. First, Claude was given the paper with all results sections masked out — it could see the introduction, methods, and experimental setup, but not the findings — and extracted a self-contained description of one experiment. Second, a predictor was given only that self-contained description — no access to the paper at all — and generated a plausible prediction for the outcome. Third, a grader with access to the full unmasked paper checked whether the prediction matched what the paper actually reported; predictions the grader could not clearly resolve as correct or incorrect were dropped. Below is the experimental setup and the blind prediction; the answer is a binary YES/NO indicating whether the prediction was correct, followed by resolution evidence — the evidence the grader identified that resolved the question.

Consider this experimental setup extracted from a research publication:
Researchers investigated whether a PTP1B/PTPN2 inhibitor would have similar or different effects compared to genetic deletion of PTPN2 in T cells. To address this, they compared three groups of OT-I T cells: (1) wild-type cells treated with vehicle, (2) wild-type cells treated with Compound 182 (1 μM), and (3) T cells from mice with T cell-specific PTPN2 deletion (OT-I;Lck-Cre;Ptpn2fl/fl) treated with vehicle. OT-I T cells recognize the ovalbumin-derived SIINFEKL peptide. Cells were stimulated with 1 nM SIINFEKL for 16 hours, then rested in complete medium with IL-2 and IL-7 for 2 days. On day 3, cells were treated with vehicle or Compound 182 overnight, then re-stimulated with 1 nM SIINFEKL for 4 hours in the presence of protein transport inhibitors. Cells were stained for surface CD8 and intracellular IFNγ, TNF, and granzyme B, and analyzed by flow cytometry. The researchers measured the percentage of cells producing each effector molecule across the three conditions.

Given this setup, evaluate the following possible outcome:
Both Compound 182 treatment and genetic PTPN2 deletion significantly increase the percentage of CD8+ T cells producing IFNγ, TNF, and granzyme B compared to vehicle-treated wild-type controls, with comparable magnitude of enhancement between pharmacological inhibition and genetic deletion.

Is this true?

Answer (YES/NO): YES